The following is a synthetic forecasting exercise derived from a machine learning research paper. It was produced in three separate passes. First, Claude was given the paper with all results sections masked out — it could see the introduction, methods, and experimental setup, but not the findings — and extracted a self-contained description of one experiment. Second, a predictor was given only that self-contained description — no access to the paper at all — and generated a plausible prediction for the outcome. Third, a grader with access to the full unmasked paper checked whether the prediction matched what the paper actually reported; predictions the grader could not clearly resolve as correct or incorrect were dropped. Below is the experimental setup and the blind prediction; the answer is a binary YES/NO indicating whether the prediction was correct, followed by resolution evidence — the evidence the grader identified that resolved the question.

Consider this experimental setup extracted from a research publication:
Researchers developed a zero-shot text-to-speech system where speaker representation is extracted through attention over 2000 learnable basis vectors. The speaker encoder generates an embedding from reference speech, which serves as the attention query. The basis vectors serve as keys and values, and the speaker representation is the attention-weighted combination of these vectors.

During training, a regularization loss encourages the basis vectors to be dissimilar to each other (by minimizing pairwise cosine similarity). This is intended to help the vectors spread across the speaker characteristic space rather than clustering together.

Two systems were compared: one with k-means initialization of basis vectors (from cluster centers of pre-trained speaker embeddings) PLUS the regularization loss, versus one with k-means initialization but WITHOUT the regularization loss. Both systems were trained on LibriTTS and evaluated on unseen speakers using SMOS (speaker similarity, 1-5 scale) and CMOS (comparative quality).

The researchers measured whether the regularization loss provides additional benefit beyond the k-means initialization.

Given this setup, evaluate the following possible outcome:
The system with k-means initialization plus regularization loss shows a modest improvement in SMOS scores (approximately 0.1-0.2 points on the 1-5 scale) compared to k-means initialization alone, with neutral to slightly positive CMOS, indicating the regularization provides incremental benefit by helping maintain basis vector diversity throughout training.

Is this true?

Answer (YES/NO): NO